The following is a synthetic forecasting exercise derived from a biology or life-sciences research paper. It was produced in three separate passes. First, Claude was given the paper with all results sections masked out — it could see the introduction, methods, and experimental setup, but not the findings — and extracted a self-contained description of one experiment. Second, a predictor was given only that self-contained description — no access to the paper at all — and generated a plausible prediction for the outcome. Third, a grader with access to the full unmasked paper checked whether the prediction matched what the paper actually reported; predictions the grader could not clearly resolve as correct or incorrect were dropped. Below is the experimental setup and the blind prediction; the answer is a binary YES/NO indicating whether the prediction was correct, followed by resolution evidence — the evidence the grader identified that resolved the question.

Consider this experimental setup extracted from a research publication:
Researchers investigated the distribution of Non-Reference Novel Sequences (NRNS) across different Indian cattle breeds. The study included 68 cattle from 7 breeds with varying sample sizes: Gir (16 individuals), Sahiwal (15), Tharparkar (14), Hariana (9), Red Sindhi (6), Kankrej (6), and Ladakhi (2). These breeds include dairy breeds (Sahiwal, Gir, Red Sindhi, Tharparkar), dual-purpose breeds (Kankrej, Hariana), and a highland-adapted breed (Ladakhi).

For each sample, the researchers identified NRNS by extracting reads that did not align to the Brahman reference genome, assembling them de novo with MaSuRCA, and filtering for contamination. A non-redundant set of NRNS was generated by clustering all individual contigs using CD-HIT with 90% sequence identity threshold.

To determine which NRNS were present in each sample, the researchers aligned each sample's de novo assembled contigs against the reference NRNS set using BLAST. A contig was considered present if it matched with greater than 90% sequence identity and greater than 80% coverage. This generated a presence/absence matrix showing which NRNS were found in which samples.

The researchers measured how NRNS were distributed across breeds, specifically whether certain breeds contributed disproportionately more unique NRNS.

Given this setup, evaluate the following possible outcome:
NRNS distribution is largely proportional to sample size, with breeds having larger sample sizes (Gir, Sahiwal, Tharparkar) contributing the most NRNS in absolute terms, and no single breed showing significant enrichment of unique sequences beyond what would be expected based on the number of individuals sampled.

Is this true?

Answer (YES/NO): NO